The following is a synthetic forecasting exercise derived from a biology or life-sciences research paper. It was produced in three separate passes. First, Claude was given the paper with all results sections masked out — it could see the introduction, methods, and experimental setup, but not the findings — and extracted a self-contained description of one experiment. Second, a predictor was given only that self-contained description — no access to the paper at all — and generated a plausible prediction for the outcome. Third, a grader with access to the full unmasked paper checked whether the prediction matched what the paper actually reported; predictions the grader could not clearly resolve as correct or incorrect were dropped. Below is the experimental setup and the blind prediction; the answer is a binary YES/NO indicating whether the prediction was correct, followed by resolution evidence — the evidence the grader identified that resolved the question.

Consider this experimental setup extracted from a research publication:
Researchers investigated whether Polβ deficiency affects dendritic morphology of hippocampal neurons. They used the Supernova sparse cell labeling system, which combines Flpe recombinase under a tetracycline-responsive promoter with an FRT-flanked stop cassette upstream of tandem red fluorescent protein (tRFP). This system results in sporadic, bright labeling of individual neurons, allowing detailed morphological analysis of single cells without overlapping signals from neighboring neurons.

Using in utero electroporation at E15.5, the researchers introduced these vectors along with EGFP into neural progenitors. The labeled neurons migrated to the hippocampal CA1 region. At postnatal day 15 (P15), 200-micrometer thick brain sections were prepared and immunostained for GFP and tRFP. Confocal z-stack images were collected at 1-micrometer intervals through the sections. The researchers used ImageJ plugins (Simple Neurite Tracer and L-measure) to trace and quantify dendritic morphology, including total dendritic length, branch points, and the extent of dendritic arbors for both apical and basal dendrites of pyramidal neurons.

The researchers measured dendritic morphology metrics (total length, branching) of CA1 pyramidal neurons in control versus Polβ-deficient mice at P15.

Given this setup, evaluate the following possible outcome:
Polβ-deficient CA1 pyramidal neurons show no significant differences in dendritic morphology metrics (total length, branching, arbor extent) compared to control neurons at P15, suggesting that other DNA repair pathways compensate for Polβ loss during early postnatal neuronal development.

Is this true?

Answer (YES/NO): NO